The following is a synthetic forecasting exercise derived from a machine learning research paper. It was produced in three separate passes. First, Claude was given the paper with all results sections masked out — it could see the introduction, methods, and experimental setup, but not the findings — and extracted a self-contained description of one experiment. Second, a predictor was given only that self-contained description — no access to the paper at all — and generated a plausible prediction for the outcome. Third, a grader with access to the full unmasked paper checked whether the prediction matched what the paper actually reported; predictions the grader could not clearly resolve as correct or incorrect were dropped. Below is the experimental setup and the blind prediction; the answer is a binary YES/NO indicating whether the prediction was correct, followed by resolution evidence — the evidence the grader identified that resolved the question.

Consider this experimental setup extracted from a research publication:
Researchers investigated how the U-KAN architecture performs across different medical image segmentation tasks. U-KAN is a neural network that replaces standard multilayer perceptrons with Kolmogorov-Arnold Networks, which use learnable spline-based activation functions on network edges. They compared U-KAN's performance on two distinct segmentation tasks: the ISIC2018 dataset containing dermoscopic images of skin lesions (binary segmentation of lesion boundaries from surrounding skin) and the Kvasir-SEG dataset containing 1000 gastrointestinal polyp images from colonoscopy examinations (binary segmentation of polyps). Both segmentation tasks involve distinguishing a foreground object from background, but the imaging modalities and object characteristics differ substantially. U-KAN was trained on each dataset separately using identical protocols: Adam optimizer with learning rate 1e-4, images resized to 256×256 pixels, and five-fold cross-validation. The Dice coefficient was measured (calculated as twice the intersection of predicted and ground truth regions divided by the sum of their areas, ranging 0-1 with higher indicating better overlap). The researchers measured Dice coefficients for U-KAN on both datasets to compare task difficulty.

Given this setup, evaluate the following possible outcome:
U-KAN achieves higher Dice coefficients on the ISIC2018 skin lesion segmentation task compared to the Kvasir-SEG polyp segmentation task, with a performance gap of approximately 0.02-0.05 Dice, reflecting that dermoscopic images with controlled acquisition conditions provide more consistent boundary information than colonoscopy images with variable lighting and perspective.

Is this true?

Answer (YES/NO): YES